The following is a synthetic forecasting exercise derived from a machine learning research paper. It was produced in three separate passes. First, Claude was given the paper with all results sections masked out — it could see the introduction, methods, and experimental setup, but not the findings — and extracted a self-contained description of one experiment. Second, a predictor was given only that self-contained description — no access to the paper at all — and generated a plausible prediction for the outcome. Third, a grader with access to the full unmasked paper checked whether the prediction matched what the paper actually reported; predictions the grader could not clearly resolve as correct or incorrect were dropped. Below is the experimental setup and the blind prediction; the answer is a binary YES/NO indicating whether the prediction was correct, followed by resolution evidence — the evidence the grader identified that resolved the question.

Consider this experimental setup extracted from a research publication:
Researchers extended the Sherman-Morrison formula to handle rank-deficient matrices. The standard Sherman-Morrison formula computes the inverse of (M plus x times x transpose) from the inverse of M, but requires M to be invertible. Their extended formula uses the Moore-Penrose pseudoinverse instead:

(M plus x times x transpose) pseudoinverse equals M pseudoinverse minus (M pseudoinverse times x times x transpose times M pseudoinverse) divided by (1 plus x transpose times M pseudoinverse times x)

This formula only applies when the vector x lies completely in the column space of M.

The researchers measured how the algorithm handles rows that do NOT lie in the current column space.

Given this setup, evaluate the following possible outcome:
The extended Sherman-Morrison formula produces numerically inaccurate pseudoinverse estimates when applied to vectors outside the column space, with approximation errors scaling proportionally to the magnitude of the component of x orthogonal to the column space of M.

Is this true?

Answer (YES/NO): NO